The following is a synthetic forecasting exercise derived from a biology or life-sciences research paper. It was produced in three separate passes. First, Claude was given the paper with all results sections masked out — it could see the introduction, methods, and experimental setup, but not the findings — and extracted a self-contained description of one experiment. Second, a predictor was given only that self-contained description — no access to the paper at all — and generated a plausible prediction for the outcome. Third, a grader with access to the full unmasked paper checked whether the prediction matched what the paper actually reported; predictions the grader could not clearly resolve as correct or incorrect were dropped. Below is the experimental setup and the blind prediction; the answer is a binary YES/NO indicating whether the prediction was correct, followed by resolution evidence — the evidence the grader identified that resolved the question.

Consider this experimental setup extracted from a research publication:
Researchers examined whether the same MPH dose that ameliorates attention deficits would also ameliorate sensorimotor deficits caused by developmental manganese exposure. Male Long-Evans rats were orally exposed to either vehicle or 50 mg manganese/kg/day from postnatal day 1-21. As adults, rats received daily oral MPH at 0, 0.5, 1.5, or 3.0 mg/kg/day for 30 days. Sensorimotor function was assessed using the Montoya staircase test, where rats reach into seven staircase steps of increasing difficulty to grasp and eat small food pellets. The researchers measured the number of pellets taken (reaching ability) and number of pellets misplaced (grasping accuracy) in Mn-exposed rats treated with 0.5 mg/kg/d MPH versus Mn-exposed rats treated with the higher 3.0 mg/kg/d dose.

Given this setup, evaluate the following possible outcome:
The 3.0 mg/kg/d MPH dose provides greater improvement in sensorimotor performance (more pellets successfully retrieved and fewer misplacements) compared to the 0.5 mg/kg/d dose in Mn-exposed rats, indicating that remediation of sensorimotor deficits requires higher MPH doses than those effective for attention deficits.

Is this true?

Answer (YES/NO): YES